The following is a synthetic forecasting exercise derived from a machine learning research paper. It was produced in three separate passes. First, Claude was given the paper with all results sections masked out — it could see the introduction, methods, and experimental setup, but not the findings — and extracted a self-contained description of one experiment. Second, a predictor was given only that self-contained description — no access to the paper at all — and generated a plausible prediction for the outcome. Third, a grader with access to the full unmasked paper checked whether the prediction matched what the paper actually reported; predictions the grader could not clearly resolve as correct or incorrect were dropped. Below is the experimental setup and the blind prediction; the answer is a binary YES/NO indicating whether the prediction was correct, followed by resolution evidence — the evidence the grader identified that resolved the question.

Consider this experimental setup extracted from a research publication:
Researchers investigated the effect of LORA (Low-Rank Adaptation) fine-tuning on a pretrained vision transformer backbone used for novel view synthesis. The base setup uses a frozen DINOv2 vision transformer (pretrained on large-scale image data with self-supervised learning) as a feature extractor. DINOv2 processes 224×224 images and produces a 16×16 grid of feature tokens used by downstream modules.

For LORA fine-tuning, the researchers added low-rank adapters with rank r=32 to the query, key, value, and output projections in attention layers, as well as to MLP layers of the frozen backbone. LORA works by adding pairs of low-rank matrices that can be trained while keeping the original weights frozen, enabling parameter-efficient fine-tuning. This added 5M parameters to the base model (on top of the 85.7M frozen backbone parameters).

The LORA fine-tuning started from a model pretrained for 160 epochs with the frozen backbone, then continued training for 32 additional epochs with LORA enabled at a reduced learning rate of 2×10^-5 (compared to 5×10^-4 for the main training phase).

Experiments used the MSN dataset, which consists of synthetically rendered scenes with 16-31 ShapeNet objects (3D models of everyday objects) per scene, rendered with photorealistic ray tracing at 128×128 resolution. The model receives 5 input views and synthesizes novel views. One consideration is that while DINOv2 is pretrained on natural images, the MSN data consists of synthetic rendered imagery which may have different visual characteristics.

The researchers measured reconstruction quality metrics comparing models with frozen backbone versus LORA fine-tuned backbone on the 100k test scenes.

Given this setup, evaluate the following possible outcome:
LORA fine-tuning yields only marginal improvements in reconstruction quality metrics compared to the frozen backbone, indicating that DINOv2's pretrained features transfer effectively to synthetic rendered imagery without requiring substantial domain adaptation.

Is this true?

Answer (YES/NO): NO